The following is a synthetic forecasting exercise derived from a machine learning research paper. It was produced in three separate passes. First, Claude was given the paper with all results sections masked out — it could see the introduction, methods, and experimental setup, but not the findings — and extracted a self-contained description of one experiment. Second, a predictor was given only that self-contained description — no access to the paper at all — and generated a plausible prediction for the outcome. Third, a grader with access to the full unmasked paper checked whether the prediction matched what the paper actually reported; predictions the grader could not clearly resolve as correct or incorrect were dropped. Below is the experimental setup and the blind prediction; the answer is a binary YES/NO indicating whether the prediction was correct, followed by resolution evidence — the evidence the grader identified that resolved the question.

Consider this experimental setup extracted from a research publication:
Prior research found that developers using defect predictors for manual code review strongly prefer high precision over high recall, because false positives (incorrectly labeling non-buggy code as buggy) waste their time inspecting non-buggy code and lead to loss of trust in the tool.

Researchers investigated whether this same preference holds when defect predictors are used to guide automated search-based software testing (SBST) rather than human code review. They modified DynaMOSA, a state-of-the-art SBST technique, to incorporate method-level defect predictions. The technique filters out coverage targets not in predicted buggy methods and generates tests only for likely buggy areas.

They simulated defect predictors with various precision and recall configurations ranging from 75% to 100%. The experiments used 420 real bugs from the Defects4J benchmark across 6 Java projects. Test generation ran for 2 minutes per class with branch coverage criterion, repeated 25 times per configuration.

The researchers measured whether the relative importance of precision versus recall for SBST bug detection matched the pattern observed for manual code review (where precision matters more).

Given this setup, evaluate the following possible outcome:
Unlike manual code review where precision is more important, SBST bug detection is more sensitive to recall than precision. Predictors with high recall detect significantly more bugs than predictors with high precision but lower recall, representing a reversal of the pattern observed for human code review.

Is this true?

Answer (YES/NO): YES